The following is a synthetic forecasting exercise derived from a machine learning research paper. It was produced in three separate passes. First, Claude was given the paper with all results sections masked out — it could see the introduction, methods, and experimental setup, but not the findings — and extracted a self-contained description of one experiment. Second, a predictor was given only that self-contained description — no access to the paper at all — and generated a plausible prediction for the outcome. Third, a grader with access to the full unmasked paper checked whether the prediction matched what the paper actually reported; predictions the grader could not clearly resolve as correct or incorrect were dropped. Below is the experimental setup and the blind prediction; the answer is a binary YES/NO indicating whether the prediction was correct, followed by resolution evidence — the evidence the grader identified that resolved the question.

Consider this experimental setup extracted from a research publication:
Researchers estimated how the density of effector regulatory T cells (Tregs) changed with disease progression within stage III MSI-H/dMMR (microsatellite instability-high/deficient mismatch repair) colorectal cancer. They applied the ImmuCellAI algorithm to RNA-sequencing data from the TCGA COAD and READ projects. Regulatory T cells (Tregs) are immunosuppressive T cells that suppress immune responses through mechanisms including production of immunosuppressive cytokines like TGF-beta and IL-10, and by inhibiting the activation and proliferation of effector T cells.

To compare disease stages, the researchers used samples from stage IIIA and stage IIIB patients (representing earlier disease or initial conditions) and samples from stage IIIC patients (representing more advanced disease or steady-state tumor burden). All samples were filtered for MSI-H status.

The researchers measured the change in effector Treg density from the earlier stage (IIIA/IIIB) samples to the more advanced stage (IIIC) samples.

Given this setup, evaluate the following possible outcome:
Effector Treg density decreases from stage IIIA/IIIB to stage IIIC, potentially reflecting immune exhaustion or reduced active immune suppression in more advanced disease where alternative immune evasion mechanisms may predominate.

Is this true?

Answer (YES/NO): YES